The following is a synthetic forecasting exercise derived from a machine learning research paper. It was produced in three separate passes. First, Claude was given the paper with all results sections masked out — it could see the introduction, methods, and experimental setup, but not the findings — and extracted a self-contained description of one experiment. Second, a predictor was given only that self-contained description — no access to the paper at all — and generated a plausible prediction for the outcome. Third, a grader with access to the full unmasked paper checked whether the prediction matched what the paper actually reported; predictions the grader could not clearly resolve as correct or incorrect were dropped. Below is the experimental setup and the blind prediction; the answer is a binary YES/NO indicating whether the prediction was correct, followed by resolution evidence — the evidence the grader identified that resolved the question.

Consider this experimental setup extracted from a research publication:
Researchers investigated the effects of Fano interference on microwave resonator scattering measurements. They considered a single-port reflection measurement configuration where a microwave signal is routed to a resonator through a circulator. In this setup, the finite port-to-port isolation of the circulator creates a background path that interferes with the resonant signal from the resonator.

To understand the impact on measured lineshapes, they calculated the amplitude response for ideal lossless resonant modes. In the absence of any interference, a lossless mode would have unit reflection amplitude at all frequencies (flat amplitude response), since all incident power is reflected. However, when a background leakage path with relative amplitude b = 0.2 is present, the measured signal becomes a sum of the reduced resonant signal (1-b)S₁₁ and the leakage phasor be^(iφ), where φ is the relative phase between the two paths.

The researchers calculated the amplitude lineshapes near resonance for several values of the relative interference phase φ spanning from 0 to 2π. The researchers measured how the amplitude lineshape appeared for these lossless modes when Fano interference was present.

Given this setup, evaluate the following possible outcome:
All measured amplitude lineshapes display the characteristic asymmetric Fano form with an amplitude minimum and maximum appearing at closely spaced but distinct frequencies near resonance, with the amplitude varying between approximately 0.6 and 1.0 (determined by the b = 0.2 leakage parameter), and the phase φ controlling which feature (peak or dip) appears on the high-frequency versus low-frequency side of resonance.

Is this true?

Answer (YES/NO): NO